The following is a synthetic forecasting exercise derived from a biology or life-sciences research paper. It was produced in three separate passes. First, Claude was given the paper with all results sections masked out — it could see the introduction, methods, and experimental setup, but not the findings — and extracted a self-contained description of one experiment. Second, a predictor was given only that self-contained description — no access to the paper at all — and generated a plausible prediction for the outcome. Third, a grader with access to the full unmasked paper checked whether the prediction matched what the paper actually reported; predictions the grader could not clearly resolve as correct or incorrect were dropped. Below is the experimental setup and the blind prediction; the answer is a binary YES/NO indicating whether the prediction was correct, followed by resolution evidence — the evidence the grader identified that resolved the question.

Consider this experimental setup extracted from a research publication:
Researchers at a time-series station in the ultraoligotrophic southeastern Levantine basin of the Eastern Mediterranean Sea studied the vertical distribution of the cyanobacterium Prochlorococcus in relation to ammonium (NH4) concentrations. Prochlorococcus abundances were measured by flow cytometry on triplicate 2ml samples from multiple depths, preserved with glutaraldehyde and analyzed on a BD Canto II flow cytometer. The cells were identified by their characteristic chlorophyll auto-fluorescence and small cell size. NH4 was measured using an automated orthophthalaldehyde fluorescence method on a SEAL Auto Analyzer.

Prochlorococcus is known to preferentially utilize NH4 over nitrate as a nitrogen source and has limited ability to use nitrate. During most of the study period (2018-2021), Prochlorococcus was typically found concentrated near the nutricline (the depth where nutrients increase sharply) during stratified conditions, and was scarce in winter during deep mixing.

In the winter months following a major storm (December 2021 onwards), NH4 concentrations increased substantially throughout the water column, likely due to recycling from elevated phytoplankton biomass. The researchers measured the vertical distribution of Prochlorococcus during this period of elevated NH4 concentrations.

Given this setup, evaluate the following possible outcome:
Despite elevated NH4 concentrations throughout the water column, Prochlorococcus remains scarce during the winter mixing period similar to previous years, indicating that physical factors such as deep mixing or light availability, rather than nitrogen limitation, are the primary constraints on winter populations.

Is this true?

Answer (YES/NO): NO